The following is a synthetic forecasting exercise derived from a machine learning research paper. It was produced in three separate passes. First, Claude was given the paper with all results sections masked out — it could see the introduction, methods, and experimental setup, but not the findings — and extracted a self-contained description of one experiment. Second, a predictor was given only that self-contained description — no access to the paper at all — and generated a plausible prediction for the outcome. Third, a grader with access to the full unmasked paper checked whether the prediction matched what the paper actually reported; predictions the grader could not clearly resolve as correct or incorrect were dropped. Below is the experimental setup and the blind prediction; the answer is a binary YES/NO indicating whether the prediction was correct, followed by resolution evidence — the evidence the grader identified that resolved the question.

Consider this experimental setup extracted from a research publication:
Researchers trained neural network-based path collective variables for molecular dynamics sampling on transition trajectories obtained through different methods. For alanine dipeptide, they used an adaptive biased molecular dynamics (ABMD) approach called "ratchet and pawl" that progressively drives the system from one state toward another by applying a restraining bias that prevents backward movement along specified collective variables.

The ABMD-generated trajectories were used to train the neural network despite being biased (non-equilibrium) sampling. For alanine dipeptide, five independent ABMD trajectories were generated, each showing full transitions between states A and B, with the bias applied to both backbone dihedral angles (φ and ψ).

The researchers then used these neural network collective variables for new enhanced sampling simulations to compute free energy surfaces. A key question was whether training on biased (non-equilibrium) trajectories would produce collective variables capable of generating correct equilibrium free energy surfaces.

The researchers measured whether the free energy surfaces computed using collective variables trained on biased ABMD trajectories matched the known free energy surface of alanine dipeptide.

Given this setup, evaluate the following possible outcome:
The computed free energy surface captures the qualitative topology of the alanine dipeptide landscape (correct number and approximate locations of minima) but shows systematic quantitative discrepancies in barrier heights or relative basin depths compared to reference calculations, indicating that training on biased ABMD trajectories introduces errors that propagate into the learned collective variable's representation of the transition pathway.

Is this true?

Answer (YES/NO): NO